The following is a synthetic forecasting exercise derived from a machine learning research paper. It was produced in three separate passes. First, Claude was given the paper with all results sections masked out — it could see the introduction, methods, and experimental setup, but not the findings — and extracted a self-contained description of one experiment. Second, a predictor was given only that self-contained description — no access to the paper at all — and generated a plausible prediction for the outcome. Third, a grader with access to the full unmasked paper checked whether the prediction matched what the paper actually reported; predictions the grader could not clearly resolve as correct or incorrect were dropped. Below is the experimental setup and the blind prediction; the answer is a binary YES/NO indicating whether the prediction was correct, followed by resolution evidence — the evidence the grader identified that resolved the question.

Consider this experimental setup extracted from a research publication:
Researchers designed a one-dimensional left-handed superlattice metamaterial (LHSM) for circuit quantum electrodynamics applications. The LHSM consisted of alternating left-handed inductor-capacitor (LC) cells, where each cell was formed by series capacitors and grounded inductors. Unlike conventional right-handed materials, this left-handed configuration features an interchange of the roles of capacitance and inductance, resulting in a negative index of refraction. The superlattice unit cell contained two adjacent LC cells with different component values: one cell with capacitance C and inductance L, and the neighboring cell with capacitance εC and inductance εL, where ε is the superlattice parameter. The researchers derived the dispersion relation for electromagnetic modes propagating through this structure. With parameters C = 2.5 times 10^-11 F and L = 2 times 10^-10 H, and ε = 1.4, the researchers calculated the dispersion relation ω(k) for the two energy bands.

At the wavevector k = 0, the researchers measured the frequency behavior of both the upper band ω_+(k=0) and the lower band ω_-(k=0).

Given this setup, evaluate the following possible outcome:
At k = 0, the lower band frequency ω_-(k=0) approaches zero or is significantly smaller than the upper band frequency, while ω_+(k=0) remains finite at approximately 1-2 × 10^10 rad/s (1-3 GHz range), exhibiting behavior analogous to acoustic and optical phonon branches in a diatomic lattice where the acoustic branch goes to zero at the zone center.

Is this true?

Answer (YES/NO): NO